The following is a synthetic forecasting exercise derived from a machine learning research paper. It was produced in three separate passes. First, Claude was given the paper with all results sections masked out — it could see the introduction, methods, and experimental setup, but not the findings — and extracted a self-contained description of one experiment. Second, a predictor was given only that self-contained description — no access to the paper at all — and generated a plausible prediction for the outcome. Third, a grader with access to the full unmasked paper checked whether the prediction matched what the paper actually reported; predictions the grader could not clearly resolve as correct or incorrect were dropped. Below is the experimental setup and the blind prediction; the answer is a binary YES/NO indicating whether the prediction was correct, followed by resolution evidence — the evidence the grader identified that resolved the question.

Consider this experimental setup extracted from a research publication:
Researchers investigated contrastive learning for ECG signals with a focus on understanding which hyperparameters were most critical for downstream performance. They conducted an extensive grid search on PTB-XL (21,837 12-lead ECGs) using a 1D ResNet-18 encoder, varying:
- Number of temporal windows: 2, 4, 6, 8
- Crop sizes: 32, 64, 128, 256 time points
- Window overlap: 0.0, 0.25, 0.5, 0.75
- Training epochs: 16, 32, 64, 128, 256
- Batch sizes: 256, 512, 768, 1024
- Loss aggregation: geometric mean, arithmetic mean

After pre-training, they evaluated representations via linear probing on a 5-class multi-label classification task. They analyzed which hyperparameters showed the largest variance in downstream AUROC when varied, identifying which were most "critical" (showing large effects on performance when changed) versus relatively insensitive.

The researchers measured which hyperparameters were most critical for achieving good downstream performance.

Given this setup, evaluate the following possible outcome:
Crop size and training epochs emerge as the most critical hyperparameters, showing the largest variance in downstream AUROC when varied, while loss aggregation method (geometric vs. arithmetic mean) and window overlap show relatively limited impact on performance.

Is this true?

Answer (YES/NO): NO